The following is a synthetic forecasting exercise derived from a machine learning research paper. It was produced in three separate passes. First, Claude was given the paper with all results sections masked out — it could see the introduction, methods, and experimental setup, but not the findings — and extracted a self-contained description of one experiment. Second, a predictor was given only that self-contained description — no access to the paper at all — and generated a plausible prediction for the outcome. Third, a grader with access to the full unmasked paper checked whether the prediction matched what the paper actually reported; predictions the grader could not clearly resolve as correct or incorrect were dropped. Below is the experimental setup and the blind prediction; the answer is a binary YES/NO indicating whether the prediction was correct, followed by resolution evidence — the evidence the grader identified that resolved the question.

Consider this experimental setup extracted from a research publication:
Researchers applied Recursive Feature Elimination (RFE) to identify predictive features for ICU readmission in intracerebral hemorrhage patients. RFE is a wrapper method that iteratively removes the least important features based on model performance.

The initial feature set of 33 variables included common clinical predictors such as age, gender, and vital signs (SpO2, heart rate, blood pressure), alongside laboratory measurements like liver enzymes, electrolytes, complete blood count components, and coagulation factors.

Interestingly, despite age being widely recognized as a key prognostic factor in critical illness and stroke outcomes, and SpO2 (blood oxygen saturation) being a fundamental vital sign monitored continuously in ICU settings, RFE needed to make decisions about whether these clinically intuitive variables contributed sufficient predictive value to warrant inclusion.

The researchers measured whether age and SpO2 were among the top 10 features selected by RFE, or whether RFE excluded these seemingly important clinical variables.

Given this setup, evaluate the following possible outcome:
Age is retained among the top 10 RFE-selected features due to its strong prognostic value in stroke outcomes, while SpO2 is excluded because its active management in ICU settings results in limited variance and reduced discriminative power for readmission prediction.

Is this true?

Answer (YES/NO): NO